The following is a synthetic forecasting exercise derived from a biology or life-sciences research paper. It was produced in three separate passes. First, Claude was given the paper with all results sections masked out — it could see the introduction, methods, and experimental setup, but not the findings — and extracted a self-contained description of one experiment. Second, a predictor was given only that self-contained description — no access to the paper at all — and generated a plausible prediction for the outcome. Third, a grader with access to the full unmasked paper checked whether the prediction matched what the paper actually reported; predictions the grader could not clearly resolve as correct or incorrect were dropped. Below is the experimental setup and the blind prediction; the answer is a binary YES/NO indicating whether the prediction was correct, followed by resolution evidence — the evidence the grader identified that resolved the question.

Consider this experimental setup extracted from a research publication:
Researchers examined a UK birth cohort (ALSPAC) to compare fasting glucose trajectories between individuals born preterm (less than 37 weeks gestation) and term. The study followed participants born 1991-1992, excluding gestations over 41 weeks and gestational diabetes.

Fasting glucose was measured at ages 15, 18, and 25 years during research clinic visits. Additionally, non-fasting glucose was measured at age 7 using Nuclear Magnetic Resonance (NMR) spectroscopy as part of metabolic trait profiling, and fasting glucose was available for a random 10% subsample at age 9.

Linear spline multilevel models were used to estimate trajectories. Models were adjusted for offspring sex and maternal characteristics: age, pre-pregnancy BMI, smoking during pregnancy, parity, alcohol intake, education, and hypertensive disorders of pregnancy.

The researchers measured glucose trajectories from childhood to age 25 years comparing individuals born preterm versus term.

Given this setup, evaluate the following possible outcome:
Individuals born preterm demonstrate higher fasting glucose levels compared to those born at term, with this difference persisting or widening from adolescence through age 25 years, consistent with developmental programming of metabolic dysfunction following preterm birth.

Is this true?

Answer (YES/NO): NO